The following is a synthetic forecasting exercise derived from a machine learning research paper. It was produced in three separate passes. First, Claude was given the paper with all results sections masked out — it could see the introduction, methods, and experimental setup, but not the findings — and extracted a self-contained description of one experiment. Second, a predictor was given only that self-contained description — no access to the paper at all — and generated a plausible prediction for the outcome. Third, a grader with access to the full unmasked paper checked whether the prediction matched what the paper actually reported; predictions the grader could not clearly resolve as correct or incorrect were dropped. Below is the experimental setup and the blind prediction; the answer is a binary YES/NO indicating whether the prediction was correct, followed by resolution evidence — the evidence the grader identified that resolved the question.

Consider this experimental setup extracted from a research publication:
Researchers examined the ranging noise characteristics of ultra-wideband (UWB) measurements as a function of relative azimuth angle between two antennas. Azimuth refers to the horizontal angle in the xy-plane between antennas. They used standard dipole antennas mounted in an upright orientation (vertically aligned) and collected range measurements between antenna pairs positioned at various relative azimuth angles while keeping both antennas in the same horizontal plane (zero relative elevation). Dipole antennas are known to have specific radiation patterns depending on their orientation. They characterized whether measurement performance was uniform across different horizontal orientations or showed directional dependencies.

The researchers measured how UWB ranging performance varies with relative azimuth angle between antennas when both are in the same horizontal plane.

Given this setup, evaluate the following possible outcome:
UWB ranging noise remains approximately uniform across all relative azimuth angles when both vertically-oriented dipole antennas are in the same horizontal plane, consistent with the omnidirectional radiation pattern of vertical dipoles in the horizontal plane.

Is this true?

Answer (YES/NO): YES